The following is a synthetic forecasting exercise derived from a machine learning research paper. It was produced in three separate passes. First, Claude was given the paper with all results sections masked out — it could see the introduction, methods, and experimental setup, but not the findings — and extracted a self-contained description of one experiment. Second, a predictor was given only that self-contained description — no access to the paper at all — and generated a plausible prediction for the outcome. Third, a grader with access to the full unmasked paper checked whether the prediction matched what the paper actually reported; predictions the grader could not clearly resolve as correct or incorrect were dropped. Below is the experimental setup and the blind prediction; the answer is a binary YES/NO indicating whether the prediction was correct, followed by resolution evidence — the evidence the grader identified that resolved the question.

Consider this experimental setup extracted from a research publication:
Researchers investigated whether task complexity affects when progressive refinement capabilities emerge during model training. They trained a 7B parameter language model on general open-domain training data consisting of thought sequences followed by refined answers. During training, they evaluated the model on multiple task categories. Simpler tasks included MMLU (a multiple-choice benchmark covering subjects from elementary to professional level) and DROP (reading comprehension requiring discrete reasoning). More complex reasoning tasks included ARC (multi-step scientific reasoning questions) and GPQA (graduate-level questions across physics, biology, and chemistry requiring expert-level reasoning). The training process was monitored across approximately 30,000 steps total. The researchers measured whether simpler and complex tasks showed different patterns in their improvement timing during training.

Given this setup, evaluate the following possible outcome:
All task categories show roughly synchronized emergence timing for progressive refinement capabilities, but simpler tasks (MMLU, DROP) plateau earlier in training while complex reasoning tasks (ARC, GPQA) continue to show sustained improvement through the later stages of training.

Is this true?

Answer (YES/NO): NO